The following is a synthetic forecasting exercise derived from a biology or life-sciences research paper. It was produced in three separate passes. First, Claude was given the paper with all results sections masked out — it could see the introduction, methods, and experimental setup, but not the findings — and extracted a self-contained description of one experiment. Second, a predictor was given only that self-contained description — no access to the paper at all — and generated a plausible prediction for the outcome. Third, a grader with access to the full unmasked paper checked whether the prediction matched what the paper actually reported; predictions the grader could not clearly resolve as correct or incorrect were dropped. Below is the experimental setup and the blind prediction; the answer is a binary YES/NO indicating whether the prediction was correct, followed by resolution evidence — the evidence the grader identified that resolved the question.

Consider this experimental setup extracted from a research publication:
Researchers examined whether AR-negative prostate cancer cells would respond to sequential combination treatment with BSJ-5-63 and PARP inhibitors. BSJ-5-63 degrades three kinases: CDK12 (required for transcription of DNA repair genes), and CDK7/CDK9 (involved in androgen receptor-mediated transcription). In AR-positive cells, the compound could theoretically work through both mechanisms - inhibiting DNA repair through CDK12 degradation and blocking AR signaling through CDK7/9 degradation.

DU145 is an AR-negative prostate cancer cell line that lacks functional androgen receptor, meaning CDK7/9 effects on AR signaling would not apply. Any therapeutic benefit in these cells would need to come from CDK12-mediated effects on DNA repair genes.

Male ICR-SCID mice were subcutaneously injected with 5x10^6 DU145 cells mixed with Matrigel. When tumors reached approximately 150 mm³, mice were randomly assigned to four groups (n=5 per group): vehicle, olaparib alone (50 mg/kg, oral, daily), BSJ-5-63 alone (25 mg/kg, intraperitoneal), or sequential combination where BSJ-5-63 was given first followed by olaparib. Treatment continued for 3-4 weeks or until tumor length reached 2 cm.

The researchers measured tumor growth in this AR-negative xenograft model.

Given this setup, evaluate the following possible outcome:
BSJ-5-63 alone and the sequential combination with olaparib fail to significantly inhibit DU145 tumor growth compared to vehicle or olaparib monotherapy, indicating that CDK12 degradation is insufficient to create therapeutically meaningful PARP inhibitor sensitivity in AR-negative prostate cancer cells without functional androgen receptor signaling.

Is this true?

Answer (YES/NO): NO